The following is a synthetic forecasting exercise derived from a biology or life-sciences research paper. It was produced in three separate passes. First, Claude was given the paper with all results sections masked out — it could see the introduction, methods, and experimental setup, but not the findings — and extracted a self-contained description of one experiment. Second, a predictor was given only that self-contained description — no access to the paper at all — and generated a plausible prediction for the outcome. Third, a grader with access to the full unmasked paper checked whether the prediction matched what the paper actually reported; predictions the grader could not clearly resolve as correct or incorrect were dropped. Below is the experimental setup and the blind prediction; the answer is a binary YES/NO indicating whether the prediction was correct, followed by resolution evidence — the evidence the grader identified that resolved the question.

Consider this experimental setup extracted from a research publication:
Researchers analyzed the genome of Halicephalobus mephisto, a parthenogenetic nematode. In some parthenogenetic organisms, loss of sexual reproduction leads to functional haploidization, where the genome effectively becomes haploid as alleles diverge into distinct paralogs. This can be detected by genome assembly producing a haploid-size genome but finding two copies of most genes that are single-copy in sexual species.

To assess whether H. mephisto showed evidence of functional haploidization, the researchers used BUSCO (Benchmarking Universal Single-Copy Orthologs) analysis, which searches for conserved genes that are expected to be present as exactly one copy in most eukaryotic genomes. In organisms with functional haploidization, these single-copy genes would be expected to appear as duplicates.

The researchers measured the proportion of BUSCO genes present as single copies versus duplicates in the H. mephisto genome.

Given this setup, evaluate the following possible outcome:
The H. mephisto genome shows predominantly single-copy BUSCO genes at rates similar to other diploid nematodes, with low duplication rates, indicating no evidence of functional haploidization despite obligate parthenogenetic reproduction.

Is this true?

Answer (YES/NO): YES